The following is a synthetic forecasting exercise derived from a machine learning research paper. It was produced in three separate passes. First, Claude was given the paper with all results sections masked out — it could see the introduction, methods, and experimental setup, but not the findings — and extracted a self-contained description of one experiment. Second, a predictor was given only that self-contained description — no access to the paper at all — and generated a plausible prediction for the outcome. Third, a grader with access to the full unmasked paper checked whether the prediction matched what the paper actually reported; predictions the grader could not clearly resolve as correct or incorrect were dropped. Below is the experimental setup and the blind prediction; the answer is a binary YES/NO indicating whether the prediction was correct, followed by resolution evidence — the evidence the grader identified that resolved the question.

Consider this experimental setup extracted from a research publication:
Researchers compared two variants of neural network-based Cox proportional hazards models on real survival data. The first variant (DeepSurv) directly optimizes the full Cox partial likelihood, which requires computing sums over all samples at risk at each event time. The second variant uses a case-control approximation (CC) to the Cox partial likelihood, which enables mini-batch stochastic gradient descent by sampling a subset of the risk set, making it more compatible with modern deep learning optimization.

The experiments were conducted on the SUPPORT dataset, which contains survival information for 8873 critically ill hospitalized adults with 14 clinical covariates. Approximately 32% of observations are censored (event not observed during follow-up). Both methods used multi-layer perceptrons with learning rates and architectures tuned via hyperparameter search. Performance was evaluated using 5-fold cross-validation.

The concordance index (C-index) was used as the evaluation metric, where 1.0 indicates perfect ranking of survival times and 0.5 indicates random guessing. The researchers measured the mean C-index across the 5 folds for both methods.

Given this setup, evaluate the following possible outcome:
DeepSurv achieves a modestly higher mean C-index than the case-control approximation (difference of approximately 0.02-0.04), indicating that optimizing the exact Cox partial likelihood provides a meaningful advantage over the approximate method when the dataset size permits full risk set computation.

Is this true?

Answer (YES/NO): NO